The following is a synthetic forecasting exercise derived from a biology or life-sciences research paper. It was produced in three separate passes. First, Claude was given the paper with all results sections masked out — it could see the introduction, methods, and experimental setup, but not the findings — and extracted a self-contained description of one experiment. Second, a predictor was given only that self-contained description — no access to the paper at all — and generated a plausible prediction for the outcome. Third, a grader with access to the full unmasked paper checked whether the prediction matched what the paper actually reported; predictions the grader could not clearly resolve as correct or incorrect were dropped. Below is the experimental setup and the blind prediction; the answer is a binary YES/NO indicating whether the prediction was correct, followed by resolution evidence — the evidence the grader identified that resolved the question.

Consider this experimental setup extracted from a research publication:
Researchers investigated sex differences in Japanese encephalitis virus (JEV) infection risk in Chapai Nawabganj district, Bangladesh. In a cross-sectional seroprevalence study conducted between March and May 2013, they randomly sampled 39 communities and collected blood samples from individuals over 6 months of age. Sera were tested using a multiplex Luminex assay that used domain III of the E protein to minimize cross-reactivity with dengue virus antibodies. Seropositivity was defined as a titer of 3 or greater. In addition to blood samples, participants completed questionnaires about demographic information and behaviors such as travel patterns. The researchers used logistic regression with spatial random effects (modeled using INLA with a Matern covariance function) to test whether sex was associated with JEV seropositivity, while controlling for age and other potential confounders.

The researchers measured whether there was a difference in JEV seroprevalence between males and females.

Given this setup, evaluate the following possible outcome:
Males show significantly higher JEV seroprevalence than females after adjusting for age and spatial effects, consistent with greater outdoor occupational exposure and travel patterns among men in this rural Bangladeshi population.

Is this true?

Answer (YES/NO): NO